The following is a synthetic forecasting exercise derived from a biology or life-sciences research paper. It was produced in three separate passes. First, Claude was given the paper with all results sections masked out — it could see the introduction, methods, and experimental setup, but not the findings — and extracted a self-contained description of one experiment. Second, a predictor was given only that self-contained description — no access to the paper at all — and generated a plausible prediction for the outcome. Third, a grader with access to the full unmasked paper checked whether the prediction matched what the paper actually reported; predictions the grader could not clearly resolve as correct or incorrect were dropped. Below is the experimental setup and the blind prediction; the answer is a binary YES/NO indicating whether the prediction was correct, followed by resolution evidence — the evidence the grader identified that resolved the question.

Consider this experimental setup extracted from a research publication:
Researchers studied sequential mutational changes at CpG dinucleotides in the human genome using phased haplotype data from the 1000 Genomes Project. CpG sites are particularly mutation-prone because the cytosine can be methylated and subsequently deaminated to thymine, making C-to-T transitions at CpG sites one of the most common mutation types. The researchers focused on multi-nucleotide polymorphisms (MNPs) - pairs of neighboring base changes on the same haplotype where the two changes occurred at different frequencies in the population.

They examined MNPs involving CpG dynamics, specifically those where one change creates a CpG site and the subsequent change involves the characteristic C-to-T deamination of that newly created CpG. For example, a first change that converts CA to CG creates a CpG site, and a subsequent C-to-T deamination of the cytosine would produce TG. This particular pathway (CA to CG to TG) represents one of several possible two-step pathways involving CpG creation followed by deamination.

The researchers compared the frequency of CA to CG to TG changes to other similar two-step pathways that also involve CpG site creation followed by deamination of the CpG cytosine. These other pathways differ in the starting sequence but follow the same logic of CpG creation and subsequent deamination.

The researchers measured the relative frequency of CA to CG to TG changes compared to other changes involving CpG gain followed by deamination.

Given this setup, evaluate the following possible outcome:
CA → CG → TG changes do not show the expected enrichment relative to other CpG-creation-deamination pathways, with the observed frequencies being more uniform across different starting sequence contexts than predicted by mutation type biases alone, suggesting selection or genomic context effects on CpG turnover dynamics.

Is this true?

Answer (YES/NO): NO